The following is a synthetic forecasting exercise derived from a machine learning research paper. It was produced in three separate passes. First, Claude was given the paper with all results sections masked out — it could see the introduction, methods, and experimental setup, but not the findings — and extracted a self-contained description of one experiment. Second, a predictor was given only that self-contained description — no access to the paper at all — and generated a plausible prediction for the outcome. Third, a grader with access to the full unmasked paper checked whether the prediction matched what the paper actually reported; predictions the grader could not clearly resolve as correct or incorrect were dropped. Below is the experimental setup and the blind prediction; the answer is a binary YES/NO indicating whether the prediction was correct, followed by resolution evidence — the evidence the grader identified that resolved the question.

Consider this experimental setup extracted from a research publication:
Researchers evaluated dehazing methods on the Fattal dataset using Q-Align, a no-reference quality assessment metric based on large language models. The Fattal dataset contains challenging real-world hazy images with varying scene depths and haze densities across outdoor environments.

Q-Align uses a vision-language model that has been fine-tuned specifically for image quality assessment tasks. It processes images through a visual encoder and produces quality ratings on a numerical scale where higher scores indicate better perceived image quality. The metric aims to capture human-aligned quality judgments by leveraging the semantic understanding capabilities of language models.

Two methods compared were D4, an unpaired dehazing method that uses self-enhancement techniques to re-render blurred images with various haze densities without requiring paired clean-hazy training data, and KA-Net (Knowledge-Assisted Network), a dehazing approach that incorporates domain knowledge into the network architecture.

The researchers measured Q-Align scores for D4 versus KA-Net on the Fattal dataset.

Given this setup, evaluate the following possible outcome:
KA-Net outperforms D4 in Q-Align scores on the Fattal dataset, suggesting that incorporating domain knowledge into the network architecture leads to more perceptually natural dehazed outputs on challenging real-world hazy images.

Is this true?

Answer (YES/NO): YES